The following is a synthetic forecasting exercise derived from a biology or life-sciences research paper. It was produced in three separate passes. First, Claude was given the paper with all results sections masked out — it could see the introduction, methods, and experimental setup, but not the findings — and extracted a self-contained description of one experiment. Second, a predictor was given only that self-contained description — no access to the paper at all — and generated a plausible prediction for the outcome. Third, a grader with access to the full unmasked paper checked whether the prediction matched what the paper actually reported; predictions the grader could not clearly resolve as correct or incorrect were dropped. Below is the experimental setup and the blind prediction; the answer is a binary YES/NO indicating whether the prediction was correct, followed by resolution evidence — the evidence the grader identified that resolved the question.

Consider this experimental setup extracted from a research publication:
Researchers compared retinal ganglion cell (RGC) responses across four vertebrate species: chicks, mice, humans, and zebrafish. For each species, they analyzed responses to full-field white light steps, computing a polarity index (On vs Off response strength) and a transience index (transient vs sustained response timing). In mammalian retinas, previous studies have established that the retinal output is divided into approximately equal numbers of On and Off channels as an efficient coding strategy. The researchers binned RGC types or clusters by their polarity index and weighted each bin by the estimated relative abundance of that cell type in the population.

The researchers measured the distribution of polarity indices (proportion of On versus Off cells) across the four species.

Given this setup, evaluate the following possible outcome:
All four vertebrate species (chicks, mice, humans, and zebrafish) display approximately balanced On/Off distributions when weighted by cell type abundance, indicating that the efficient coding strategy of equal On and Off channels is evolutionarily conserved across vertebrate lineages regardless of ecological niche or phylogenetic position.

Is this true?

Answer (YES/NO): NO